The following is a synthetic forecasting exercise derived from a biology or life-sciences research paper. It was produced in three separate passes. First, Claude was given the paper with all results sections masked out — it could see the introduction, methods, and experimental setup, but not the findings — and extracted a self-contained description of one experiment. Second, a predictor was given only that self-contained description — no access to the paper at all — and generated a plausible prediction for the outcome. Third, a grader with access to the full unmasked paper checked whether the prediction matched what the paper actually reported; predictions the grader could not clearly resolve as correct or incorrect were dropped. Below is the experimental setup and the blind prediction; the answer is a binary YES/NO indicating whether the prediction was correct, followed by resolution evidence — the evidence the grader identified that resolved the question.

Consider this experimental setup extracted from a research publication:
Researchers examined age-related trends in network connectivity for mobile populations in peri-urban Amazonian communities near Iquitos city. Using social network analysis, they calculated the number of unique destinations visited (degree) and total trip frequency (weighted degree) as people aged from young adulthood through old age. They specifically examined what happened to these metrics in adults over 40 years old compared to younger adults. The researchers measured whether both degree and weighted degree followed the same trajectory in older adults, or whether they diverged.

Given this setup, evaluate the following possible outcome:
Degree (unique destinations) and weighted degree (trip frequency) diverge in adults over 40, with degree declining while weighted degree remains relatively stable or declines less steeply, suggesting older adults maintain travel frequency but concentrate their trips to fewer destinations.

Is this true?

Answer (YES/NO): NO